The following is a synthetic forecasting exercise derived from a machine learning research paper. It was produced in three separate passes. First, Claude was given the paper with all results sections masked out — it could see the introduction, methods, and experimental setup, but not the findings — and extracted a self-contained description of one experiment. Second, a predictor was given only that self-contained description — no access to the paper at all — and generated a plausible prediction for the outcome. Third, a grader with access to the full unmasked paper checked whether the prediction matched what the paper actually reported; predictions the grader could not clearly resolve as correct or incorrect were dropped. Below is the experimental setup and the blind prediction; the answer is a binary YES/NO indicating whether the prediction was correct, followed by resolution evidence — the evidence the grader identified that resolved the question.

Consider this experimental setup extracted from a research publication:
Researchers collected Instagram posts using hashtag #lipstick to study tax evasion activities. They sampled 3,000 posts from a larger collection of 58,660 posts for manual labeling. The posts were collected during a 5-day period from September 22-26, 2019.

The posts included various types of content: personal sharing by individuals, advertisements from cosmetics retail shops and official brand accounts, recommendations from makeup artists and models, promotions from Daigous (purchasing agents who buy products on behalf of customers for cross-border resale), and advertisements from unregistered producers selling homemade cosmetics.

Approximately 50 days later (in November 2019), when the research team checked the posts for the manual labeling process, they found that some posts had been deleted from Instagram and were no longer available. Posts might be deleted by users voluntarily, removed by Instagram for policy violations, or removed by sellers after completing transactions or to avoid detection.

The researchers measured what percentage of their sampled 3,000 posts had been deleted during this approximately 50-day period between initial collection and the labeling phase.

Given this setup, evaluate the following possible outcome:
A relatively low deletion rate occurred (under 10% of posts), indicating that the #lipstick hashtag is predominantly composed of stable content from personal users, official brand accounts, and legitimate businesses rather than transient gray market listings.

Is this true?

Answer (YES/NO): NO